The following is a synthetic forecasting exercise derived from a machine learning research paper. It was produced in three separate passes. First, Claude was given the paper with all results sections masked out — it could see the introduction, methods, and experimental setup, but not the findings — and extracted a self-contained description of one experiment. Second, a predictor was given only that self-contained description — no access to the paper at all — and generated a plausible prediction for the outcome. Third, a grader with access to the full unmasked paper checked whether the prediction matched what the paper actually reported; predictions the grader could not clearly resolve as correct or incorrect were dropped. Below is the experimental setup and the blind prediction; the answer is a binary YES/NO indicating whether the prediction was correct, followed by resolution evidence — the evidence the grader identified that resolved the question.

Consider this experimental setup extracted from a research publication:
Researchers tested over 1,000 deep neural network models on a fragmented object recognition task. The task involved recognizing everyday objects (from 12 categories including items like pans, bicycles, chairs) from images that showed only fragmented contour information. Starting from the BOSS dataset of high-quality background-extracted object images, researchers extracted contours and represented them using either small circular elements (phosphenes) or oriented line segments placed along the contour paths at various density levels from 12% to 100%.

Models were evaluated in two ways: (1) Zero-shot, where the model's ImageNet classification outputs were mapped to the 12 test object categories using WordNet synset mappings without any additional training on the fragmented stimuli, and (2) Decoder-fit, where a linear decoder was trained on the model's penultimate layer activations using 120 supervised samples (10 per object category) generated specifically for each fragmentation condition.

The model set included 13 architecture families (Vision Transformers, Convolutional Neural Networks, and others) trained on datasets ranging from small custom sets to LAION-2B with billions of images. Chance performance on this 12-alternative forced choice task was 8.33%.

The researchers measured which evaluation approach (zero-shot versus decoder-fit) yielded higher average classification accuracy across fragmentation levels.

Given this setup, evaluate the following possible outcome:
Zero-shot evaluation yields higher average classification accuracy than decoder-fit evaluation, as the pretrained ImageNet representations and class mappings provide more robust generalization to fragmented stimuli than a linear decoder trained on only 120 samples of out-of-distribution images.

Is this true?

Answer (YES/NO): NO